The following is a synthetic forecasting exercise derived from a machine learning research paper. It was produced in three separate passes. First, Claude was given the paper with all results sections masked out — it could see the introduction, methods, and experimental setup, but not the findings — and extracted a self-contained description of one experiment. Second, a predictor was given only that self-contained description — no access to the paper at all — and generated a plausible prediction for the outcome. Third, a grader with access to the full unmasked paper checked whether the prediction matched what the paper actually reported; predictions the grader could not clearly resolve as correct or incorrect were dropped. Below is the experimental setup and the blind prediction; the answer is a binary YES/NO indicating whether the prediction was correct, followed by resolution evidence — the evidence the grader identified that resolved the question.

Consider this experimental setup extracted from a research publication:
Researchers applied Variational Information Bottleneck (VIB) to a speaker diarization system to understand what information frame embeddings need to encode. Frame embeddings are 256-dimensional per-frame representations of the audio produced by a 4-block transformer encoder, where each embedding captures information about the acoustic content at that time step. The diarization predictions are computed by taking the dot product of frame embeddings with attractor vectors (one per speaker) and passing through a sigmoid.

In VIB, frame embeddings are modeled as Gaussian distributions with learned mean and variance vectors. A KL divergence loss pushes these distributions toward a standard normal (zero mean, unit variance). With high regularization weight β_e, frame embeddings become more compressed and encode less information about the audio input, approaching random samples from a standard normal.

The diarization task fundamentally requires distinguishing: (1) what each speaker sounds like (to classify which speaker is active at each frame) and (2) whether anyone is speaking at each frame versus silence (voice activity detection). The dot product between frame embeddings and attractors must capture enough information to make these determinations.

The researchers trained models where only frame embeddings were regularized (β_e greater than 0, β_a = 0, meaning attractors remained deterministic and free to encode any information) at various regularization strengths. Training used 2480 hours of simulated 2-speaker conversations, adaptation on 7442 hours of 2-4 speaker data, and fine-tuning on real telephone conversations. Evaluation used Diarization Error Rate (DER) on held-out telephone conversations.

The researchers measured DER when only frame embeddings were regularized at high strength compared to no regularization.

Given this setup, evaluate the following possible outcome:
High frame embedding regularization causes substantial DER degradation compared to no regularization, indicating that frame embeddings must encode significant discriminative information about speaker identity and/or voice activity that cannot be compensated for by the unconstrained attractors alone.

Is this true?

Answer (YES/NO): NO